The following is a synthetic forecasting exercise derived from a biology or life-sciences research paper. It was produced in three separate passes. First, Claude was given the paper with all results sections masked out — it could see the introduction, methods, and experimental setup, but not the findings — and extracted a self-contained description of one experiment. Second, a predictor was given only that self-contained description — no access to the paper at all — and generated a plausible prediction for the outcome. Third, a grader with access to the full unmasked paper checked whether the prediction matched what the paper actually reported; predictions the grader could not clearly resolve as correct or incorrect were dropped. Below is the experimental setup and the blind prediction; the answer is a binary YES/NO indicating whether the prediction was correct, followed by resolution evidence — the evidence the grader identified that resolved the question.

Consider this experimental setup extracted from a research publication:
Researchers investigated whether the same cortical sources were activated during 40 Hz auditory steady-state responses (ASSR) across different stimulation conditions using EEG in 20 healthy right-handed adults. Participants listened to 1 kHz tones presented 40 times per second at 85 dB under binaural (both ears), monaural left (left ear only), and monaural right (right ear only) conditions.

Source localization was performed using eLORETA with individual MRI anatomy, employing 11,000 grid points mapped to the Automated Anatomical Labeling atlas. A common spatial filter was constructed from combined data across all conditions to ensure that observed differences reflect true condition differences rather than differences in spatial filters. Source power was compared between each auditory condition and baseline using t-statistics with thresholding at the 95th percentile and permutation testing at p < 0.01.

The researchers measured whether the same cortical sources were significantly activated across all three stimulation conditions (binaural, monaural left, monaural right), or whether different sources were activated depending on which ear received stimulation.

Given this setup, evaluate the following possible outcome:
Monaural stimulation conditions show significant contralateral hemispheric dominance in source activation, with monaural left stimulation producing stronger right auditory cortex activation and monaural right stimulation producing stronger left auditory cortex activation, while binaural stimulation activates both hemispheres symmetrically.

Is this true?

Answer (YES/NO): NO